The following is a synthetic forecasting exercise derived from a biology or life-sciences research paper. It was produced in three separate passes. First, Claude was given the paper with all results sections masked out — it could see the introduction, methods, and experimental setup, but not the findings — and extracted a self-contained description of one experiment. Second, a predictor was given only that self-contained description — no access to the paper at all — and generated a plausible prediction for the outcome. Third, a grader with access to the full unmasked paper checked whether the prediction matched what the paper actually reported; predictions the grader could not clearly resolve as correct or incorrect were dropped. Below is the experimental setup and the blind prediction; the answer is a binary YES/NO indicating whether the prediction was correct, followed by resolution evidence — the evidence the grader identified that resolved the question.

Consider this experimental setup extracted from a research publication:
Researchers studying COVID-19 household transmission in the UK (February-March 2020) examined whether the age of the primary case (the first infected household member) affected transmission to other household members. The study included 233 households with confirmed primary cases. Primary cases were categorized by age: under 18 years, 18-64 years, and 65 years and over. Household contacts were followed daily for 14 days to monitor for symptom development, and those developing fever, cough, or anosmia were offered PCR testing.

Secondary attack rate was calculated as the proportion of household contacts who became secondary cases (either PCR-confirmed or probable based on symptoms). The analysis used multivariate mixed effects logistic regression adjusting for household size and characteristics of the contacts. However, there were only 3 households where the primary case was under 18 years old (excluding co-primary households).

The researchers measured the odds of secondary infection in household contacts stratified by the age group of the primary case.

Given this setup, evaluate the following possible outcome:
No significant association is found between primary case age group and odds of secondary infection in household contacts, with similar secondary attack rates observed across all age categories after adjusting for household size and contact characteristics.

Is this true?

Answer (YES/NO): NO